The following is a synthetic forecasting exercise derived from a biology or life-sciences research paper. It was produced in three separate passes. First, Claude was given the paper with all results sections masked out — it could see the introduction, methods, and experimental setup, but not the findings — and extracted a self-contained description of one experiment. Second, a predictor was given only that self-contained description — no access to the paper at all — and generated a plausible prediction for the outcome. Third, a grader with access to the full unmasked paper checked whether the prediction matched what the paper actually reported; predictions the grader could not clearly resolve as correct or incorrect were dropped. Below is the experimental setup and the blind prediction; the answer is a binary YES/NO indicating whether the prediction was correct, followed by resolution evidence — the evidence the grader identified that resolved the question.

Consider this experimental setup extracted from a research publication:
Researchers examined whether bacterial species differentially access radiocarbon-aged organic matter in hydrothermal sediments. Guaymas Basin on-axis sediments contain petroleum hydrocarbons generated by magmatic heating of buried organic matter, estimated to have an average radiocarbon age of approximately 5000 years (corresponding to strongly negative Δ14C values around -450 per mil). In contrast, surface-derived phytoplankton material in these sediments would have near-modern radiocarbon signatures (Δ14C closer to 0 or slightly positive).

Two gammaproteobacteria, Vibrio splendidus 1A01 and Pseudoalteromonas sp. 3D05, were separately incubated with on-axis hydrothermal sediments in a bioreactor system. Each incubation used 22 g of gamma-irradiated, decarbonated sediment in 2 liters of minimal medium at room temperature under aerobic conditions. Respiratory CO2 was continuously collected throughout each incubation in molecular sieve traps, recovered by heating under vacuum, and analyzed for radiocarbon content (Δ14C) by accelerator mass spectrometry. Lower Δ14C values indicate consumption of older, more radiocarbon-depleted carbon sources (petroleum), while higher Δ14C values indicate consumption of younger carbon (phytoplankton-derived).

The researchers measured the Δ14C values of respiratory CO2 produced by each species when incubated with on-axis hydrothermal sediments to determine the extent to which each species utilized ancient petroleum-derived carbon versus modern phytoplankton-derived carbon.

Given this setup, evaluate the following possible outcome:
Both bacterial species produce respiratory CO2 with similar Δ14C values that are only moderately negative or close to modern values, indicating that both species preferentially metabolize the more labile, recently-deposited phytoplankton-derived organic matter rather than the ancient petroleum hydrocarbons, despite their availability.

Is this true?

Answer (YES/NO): NO